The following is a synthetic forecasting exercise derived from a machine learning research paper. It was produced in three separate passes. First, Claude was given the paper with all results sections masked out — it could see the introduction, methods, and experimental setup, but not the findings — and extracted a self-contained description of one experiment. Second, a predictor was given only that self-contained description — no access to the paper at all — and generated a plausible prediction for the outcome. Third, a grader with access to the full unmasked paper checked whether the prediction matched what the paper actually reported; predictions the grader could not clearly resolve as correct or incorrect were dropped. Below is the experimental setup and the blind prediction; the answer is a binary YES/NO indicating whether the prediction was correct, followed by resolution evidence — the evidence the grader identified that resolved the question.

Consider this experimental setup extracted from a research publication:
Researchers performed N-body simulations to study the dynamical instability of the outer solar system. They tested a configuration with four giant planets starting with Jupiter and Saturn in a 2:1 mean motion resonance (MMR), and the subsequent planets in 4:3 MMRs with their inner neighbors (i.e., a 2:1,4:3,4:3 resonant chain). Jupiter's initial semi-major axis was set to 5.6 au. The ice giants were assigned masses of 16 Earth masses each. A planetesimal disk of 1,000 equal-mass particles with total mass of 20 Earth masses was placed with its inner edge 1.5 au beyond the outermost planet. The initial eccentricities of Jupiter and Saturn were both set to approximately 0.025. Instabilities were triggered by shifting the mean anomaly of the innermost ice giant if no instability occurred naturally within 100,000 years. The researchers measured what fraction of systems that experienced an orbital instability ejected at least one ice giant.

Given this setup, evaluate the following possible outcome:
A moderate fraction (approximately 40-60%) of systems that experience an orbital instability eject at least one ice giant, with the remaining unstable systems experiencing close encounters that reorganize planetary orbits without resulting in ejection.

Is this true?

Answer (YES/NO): NO